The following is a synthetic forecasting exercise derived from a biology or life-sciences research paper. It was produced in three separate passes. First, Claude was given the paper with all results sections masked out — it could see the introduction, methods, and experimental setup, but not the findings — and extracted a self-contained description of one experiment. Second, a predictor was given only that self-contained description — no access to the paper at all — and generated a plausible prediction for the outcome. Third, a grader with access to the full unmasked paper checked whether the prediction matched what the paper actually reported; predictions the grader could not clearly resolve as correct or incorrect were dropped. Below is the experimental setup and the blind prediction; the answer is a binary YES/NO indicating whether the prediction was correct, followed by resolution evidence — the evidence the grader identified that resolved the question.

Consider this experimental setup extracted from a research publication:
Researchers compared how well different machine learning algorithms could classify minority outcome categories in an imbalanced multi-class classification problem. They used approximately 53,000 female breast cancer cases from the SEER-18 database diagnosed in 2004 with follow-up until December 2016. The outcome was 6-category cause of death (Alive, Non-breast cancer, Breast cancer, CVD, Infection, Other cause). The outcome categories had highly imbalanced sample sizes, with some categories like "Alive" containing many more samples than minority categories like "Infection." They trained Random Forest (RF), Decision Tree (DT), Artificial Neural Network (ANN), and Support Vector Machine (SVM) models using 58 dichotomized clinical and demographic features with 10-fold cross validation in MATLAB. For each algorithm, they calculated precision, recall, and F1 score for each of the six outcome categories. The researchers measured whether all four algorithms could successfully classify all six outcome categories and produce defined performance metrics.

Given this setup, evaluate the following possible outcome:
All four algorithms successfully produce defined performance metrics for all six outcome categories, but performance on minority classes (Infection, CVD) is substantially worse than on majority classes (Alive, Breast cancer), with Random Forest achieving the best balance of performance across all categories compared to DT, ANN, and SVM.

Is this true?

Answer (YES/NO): NO